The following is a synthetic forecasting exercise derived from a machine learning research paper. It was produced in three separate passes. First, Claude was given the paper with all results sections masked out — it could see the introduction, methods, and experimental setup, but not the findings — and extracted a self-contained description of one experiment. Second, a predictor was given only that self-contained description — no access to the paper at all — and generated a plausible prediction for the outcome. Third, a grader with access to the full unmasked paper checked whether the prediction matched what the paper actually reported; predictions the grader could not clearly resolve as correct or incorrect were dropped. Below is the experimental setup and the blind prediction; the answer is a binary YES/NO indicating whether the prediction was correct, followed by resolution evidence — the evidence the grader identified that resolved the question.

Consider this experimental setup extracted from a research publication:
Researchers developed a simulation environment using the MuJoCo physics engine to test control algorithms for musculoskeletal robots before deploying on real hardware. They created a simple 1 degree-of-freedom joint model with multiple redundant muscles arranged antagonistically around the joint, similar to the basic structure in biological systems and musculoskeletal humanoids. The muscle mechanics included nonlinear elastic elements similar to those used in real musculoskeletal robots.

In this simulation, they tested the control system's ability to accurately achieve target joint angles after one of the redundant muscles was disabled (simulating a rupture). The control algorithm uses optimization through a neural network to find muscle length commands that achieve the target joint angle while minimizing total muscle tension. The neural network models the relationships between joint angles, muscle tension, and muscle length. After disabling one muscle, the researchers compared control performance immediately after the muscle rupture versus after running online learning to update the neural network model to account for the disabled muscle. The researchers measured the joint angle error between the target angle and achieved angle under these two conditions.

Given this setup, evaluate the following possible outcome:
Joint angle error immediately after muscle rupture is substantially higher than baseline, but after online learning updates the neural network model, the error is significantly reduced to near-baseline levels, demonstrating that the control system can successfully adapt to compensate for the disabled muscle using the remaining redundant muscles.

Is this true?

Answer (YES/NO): YES